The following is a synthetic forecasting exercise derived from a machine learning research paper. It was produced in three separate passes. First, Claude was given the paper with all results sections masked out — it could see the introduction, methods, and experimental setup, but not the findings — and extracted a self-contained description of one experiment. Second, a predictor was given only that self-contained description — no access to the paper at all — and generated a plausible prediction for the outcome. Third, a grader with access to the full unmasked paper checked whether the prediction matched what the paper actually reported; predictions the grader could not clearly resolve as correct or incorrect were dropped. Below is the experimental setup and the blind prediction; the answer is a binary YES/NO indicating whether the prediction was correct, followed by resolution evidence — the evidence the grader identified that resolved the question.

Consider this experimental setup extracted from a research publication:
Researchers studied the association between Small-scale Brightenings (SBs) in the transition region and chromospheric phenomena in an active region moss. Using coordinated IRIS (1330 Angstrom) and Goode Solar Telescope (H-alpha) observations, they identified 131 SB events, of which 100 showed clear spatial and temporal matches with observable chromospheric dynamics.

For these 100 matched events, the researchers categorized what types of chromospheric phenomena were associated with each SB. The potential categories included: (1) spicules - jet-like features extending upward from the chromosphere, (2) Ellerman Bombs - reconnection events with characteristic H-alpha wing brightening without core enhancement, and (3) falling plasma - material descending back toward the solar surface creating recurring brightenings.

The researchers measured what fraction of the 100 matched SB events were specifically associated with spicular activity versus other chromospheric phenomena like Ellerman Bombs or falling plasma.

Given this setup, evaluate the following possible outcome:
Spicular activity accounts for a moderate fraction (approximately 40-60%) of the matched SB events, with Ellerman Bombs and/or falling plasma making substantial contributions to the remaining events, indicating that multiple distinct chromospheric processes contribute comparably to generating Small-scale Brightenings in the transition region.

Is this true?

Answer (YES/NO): NO